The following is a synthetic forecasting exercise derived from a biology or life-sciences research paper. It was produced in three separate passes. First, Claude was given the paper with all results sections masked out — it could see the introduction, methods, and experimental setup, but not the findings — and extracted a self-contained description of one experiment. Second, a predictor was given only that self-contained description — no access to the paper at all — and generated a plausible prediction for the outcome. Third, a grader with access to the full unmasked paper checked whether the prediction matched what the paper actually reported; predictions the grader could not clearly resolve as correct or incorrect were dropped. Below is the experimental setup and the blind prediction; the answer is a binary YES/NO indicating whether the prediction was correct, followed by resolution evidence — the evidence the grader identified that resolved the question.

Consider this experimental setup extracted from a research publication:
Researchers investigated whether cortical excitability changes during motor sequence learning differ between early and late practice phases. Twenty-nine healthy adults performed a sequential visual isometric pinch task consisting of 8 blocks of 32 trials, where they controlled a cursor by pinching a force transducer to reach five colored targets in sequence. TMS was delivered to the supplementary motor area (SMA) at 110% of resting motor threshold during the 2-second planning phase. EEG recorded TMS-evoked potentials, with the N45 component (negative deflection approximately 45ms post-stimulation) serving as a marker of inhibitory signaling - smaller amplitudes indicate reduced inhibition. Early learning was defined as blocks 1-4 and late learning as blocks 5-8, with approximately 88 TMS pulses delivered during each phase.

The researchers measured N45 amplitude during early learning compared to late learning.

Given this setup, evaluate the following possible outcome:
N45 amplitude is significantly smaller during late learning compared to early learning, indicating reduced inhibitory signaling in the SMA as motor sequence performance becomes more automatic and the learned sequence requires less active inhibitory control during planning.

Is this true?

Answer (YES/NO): NO